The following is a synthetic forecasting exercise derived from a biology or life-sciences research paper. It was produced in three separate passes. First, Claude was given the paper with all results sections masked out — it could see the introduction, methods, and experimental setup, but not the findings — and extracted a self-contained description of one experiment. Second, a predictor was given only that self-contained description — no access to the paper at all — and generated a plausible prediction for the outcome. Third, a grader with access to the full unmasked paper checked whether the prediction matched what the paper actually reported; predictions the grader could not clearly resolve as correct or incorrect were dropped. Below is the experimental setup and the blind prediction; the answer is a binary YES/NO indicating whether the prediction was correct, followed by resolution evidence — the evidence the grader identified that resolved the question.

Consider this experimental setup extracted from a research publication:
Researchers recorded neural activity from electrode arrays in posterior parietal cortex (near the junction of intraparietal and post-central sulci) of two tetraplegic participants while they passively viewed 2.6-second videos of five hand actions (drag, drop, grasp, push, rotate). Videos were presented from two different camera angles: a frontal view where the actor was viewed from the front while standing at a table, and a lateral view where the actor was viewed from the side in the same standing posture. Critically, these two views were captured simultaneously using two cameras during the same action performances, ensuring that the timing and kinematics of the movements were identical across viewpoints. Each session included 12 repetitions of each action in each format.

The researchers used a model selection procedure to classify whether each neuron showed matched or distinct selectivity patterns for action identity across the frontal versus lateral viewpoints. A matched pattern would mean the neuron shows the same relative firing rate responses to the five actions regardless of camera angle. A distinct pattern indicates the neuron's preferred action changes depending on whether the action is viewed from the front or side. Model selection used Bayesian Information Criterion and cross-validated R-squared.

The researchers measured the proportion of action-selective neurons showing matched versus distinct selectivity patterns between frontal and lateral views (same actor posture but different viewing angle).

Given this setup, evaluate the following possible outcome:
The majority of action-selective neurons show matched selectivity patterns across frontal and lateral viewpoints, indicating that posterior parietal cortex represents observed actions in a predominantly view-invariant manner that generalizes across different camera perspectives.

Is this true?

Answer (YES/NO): NO